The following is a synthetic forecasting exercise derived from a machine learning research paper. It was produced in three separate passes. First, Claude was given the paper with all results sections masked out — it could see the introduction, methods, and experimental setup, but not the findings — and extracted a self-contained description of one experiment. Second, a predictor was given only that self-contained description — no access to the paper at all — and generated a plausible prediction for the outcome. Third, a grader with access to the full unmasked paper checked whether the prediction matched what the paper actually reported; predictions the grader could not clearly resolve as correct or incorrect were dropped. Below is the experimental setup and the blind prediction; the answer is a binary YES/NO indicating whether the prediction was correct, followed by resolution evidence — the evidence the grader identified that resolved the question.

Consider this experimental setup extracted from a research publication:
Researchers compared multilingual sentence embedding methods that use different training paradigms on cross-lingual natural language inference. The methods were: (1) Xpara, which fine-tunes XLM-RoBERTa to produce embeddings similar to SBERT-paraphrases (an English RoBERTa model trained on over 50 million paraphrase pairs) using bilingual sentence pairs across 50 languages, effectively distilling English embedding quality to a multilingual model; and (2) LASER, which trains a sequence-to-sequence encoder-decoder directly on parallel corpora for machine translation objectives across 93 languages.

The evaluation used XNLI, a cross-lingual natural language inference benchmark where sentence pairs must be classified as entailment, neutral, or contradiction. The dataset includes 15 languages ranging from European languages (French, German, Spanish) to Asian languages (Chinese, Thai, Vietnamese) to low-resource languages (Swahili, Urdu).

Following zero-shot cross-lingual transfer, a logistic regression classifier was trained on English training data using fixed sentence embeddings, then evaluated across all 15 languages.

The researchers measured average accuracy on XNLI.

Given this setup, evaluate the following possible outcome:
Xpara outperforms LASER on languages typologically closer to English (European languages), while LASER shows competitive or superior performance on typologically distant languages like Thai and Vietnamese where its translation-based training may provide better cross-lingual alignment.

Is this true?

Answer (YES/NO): NO